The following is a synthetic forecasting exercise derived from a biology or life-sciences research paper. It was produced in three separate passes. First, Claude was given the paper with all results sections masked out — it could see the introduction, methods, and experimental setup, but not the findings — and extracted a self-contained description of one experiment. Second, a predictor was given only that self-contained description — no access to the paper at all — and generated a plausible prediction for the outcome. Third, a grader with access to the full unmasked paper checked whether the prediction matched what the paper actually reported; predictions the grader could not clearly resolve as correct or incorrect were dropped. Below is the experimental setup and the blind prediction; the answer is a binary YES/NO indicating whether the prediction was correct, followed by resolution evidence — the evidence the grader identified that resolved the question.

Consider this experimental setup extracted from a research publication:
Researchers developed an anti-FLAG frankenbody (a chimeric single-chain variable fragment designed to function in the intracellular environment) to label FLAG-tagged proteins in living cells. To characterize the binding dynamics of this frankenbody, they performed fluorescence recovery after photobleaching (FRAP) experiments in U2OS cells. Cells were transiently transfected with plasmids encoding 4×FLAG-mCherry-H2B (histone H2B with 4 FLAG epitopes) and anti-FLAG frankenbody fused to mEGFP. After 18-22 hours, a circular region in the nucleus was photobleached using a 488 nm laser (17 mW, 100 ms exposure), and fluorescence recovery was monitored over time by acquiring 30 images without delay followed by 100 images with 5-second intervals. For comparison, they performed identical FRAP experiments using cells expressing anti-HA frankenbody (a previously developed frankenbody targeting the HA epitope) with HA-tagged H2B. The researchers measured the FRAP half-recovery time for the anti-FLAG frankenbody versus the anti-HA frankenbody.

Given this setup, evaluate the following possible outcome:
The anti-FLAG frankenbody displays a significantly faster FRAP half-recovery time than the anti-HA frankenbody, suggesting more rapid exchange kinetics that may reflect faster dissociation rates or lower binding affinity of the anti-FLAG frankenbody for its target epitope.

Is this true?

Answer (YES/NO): YES